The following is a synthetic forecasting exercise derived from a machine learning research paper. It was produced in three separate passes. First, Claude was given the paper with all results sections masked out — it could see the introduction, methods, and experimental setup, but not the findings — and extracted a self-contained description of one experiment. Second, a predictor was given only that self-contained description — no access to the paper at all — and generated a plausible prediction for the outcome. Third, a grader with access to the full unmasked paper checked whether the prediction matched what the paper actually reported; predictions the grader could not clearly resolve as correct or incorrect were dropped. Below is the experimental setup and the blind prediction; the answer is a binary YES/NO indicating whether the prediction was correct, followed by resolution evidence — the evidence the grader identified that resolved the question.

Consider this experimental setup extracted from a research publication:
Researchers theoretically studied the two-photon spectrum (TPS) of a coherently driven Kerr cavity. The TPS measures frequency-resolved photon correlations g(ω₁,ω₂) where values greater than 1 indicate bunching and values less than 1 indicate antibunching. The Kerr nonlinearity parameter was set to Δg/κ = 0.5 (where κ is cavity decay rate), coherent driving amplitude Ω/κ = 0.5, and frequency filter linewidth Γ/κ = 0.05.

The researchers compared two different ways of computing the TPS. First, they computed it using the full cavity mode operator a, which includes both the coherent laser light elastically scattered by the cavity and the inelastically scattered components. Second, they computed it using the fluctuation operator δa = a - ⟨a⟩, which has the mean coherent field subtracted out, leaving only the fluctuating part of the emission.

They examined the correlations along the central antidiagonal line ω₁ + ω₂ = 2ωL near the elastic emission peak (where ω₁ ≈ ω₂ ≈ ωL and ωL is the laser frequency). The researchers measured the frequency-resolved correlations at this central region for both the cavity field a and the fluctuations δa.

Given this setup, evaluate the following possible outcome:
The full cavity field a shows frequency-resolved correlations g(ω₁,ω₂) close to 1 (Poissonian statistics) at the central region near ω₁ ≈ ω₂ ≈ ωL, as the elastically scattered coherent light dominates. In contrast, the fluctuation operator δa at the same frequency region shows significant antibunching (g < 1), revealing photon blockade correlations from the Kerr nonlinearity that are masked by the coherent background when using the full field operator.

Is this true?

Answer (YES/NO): NO